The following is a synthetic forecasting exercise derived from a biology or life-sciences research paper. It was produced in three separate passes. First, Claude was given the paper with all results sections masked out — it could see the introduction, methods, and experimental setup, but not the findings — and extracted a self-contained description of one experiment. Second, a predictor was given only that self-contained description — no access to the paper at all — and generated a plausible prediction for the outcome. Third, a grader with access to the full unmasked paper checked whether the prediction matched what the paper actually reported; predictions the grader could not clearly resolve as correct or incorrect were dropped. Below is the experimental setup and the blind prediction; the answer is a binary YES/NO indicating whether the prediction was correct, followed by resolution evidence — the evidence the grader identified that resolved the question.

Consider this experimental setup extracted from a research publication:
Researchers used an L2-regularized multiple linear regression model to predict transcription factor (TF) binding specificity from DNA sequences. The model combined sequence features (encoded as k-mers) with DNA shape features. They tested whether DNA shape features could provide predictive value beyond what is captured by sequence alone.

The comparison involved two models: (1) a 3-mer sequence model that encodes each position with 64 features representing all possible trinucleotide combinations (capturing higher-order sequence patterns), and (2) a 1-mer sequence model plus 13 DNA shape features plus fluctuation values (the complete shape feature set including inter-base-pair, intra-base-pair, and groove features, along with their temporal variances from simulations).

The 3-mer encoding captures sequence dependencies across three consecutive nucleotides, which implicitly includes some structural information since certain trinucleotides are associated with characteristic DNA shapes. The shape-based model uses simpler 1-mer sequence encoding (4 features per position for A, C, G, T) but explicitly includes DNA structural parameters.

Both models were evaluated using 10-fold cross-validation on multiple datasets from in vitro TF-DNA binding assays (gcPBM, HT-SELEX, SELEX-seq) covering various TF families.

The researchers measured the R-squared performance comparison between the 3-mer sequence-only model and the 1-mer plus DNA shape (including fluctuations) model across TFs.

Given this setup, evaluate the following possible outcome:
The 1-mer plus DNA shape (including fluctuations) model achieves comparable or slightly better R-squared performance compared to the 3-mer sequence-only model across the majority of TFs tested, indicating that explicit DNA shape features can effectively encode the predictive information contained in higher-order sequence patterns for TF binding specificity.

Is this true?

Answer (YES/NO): YES